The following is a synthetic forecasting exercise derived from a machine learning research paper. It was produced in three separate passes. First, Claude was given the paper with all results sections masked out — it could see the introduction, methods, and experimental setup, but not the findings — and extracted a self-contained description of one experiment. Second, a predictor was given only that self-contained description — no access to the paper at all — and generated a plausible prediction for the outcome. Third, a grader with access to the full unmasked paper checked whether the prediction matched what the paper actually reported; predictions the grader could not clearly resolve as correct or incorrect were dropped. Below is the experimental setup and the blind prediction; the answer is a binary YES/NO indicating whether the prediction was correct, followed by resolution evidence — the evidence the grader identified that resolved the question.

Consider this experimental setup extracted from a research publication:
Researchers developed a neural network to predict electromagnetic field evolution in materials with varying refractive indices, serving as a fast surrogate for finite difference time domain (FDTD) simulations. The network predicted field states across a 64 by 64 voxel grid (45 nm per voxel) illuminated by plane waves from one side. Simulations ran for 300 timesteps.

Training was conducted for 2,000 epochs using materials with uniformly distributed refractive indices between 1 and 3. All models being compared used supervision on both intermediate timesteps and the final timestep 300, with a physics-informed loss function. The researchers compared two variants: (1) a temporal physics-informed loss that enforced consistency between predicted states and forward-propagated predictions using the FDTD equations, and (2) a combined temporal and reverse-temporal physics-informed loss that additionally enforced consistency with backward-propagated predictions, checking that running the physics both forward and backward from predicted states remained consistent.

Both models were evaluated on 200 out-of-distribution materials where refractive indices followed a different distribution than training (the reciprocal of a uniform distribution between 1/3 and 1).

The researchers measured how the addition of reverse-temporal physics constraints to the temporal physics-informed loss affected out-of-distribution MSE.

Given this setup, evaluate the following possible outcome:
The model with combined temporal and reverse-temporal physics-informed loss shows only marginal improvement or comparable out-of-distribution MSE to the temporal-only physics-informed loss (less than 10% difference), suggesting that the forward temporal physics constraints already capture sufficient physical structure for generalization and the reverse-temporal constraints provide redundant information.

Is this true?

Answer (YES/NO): NO